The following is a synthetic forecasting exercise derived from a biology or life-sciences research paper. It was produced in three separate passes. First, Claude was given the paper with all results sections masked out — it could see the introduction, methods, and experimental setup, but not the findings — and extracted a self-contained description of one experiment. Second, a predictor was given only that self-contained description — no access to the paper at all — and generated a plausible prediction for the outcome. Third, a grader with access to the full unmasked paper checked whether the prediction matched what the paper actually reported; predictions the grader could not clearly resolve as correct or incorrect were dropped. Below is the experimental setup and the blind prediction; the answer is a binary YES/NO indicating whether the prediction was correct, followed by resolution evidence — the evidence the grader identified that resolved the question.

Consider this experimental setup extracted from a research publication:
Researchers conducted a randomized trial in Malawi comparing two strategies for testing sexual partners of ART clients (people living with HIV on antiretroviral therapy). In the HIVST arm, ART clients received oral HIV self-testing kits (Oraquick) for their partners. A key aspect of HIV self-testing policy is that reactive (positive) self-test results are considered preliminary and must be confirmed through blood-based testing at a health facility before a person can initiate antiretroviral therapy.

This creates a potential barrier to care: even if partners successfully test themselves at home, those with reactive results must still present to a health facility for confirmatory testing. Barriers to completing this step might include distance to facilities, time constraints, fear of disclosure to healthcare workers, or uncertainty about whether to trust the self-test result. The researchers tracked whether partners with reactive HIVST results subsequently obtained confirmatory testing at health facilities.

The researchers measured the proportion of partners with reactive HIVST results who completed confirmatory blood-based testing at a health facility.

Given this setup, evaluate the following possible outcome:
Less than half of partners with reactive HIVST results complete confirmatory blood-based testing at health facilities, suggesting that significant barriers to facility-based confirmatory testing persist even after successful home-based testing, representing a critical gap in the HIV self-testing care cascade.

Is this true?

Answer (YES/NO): YES